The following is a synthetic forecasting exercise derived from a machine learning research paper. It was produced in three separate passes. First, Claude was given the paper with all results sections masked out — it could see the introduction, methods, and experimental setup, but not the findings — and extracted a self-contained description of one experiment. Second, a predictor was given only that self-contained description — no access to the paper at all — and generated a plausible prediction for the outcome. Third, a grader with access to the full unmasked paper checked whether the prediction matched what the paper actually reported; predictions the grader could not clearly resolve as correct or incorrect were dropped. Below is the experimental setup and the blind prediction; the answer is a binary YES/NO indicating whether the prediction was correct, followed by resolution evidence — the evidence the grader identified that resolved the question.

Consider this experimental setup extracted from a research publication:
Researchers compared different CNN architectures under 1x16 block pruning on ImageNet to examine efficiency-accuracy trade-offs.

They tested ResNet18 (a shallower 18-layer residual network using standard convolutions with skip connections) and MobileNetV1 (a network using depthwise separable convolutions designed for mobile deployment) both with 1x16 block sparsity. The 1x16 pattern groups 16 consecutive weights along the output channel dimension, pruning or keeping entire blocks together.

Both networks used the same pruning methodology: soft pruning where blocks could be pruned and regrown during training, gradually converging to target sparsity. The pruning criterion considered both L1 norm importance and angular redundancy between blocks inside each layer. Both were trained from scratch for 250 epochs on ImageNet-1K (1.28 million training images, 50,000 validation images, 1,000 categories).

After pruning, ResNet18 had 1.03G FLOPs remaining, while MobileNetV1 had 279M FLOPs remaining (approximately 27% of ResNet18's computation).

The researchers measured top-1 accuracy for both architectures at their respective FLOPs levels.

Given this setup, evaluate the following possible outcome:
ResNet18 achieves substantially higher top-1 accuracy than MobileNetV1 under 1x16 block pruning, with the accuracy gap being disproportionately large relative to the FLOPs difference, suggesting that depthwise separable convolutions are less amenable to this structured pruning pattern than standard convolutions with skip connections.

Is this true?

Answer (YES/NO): NO